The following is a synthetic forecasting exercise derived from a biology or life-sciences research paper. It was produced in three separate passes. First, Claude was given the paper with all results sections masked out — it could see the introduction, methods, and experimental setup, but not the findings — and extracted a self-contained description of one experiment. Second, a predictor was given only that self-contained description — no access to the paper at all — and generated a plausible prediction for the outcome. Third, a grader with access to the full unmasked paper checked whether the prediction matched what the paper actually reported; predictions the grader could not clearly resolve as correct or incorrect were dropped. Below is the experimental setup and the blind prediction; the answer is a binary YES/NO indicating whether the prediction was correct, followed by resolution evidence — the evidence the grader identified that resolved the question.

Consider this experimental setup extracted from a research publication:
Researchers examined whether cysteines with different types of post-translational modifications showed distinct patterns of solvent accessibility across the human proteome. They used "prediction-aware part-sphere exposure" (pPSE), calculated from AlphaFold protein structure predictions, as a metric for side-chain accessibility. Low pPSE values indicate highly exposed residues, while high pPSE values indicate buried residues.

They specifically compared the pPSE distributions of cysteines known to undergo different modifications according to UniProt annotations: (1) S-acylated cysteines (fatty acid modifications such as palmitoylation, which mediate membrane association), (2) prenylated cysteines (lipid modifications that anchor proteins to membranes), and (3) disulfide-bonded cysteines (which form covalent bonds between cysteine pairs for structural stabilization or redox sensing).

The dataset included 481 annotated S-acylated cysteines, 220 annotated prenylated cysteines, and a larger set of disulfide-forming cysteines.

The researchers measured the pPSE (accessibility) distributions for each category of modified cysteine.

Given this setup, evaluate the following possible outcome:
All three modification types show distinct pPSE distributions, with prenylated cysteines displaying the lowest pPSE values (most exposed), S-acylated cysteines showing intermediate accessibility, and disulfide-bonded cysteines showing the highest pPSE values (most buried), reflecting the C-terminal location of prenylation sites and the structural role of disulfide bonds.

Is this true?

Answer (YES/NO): NO